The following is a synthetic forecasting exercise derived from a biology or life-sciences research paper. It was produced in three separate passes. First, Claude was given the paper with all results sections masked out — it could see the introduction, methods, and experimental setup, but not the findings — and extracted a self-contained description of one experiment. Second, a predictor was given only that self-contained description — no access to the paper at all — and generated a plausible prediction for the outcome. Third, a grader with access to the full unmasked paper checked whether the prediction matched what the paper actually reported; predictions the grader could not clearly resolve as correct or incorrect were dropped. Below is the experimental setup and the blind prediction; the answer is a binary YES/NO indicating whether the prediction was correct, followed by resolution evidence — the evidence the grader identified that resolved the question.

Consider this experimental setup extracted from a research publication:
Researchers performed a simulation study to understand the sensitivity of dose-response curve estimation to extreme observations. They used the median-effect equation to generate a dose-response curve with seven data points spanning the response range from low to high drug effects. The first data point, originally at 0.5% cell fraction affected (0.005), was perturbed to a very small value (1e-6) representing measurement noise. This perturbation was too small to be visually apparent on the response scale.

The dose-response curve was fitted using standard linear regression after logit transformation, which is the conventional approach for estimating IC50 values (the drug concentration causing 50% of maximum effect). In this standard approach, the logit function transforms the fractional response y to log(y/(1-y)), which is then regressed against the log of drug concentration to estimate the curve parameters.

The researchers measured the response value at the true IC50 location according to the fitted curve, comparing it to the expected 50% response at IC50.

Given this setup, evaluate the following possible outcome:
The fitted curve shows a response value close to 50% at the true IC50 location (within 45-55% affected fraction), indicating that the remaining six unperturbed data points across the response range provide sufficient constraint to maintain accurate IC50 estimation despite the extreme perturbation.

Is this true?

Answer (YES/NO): NO